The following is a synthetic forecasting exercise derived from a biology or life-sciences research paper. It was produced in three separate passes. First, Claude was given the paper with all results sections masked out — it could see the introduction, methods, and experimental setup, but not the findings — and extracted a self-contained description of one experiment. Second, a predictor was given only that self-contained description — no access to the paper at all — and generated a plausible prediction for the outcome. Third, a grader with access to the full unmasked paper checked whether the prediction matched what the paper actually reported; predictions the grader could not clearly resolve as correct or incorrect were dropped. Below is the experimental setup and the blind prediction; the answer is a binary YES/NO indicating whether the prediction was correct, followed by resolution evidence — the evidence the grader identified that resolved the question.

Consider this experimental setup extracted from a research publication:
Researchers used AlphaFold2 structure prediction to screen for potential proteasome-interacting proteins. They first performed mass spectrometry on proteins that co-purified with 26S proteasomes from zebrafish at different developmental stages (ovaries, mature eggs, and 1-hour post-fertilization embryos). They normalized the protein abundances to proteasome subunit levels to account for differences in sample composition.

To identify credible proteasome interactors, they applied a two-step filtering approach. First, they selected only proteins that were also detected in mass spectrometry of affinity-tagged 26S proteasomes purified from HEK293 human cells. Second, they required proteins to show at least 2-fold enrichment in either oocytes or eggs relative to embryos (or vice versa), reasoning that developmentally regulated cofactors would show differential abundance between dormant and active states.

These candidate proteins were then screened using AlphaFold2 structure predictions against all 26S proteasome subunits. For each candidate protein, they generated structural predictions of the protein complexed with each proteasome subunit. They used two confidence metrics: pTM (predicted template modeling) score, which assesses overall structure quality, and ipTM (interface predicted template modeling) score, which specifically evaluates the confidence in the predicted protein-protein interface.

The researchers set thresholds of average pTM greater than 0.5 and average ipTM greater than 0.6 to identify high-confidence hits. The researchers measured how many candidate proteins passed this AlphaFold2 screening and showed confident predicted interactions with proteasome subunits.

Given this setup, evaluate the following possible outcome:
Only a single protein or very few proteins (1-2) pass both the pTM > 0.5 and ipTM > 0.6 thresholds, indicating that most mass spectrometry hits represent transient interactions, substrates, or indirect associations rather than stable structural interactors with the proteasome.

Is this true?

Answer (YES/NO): NO